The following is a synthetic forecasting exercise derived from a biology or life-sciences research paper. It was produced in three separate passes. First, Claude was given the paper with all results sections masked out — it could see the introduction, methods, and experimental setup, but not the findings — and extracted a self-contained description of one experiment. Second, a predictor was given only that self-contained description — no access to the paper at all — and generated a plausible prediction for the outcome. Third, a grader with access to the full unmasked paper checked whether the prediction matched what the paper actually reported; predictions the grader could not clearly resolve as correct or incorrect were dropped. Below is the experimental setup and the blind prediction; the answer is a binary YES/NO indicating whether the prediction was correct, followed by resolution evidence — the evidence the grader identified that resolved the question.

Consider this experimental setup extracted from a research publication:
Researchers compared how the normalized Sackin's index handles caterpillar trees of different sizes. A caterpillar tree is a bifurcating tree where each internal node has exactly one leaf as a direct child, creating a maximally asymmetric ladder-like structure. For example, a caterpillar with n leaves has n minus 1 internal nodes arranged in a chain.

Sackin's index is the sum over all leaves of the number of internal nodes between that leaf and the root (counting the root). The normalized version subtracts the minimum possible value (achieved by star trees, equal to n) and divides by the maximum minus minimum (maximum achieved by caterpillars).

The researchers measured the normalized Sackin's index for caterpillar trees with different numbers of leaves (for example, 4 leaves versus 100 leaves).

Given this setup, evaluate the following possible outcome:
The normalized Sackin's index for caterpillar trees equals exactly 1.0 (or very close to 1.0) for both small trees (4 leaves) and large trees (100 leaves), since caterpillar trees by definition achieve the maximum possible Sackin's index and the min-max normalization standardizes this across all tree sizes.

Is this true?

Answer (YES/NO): YES